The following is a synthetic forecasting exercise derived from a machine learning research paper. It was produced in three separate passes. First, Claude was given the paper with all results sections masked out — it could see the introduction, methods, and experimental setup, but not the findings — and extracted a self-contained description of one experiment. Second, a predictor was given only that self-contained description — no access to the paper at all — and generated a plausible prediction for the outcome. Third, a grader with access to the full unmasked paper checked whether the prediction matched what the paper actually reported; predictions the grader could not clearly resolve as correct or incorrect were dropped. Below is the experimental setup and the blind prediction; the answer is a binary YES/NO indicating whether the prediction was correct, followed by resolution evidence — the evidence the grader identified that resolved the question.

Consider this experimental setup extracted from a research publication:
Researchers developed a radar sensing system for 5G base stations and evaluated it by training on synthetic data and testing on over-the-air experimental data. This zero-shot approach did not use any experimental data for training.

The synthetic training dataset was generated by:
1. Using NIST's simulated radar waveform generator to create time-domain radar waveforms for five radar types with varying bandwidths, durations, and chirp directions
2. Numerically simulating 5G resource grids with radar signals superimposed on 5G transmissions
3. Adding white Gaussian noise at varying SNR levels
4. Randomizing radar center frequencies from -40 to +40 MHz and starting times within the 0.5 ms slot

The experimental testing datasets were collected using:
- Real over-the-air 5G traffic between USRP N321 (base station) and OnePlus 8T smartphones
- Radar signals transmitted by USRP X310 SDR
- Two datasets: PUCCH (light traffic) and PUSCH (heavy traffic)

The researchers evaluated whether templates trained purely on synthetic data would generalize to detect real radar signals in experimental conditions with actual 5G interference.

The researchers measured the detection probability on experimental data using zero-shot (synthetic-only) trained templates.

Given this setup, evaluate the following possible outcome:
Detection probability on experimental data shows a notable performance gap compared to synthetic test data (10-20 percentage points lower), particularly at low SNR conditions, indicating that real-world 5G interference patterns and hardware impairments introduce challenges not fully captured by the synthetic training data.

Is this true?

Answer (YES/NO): NO